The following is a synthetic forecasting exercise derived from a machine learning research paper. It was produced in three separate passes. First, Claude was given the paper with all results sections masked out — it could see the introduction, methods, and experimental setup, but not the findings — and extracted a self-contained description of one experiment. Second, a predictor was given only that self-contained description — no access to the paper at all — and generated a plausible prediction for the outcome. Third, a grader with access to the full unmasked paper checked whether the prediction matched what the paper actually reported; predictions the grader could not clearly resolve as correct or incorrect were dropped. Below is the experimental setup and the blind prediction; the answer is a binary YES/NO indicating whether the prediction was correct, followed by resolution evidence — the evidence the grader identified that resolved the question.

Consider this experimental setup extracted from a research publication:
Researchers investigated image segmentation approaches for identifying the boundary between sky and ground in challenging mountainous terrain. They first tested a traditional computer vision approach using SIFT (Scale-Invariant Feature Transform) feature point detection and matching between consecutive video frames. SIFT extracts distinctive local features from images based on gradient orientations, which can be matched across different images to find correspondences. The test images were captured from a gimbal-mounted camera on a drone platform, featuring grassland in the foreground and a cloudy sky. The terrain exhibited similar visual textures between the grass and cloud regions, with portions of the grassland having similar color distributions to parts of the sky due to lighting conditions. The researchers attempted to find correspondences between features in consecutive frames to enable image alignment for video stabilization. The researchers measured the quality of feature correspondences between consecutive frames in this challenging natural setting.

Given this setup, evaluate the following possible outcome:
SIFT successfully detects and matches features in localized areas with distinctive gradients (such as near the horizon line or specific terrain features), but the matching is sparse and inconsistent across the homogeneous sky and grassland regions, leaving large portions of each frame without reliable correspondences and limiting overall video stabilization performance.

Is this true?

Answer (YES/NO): NO